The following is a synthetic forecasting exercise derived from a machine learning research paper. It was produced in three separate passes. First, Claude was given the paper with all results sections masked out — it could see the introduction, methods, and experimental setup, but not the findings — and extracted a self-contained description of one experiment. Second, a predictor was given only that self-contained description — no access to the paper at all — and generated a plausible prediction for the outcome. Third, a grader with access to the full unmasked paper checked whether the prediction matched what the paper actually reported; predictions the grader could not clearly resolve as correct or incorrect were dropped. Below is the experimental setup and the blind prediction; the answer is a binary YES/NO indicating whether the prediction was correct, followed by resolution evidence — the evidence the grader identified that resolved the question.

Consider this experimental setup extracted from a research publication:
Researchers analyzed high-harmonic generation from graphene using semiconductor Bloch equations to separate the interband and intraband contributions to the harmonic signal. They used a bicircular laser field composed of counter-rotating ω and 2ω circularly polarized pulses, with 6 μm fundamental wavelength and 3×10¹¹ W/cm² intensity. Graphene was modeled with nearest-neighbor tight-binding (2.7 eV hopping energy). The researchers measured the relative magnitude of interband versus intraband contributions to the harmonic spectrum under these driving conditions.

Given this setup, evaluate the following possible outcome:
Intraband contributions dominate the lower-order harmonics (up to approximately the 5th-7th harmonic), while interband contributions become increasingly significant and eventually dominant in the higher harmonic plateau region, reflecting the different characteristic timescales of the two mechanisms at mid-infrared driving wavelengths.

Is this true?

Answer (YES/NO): NO